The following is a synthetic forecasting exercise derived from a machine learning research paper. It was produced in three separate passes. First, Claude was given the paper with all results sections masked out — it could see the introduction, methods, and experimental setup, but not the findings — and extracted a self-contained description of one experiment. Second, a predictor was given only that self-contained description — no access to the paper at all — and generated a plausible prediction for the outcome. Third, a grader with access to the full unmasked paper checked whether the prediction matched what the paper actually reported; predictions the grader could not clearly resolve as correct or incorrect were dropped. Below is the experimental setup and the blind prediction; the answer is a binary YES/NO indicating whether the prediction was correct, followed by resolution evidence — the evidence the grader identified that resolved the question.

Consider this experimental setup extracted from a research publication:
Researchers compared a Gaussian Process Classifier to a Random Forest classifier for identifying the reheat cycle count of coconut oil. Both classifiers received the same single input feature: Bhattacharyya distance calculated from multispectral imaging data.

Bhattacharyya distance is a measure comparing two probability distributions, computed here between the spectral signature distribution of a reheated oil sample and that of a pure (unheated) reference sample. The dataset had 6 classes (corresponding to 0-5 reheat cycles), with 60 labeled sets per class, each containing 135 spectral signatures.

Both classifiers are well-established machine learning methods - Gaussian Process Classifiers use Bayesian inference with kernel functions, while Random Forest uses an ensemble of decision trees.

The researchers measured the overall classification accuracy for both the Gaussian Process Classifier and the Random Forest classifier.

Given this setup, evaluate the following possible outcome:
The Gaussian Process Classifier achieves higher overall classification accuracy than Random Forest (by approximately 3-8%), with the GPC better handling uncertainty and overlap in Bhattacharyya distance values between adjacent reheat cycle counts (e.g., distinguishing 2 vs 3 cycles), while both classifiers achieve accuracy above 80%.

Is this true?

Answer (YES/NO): NO